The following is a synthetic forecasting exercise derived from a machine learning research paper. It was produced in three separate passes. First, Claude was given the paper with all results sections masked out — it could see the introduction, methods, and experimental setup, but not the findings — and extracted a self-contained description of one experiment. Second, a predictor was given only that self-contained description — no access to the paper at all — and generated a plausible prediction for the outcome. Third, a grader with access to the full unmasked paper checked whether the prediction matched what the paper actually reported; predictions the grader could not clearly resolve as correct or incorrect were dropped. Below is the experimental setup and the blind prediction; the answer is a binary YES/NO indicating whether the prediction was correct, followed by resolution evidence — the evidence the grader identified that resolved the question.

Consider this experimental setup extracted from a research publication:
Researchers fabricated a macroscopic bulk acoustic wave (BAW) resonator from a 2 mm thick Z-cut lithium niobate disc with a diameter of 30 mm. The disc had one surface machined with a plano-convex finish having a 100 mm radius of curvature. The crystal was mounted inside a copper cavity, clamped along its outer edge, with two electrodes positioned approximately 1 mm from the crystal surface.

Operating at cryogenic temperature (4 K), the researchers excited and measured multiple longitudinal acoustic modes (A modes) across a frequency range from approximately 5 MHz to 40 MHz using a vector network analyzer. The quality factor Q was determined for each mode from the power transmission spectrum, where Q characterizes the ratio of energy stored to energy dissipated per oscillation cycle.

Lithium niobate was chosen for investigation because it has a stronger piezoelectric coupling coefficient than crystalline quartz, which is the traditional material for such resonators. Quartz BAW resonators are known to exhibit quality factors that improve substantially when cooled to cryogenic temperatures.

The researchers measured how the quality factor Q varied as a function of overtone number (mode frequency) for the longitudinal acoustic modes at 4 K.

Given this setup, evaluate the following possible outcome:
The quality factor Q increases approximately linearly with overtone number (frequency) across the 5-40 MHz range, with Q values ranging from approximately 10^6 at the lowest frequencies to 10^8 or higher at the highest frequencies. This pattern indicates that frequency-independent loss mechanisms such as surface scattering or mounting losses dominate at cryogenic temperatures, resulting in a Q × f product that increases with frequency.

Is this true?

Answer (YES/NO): NO